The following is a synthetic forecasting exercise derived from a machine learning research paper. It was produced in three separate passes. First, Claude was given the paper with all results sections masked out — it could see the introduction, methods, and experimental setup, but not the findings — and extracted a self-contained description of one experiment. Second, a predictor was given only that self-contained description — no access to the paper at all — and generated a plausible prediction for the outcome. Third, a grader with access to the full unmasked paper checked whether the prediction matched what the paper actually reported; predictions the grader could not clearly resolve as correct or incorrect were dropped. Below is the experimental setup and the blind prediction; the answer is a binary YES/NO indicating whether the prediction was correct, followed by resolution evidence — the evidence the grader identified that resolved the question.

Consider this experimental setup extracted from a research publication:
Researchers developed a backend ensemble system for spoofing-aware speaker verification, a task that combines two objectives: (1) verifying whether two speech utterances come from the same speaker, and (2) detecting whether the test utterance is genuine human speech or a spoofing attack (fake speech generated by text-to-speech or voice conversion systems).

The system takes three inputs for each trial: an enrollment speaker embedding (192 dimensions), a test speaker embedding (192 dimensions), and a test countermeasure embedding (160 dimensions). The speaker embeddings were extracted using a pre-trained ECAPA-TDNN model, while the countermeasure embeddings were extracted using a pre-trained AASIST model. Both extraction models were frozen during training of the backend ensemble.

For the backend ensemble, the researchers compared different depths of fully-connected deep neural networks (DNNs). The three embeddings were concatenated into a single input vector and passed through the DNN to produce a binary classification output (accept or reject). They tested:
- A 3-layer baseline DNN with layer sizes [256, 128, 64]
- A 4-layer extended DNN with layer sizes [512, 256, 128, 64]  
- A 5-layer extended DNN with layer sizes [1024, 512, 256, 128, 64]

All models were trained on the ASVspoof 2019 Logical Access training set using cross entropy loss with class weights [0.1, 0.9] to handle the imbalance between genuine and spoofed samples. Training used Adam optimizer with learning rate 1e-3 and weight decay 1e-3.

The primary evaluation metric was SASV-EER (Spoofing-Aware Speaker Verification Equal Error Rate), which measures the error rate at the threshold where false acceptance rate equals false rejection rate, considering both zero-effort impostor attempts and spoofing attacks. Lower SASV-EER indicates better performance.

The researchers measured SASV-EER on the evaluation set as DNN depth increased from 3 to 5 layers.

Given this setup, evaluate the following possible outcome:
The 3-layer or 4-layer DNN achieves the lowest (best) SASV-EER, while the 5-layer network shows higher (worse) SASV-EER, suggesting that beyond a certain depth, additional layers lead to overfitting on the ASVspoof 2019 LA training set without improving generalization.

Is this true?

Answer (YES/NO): YES